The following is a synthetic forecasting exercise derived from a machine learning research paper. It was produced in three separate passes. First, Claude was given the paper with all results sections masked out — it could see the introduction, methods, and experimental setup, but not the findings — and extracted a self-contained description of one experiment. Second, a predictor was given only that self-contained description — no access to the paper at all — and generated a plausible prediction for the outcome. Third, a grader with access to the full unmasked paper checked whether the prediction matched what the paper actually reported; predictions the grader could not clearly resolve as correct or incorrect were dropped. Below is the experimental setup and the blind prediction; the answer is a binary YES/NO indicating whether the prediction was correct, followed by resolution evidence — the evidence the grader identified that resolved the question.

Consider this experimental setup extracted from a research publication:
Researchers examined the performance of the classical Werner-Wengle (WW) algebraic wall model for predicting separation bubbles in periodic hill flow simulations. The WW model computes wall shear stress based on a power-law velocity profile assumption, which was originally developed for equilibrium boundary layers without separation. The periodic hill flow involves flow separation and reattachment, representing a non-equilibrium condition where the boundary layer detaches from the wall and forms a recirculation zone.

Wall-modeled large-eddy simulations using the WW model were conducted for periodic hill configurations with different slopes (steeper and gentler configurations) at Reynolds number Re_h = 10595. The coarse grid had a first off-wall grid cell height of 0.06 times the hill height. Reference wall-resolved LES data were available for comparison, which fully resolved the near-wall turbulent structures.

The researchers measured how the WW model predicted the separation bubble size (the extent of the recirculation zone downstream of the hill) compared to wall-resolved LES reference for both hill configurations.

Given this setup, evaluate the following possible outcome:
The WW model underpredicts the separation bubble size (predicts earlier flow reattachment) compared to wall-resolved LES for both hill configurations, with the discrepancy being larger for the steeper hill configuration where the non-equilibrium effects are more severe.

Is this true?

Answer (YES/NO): NO